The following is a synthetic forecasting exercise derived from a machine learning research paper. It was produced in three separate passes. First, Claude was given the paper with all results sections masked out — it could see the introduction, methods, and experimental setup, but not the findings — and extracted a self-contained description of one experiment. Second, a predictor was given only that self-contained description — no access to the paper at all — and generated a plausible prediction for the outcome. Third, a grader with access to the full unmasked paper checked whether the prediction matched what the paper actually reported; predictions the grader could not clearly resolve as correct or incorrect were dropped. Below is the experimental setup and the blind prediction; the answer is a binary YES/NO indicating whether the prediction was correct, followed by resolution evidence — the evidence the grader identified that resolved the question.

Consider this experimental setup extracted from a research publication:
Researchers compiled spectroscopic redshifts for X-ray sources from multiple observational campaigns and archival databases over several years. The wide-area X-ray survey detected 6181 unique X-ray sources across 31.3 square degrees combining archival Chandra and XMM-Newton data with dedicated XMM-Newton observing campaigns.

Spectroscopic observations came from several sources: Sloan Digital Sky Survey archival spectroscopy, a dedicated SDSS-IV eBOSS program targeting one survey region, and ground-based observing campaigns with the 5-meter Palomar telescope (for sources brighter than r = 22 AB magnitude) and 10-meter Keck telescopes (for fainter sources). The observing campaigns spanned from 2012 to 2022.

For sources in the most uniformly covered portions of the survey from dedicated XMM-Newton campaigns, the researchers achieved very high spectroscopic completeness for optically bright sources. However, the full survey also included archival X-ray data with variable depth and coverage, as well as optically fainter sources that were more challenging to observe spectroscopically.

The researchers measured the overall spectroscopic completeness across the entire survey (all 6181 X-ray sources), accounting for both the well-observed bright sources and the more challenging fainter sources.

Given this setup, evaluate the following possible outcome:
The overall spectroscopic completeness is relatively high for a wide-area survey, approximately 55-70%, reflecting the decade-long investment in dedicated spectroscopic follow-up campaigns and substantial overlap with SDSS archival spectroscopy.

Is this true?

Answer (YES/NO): YES